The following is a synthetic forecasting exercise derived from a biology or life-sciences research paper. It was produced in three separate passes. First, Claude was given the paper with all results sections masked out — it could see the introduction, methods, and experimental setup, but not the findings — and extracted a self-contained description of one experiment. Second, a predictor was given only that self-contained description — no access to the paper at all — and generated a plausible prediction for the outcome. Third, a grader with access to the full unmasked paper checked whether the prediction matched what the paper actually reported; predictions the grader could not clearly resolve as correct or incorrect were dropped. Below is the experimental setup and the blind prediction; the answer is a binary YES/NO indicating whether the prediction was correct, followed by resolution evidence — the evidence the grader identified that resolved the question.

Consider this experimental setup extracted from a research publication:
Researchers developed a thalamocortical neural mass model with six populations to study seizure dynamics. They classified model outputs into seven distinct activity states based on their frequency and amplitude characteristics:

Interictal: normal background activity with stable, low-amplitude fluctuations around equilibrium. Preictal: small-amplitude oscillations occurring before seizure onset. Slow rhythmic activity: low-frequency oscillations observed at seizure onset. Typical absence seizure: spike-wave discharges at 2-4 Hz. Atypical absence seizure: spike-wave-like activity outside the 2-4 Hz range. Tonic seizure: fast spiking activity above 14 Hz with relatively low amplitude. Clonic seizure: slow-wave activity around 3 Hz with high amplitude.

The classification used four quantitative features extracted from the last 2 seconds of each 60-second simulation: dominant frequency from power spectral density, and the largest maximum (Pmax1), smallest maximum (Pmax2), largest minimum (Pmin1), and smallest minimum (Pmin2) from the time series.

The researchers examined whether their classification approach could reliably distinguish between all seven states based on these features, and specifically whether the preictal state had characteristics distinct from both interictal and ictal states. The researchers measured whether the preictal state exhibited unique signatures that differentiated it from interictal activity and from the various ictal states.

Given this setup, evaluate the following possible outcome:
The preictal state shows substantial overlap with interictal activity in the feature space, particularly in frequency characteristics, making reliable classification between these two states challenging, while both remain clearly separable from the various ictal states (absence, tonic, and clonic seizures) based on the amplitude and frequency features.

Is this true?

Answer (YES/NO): NO